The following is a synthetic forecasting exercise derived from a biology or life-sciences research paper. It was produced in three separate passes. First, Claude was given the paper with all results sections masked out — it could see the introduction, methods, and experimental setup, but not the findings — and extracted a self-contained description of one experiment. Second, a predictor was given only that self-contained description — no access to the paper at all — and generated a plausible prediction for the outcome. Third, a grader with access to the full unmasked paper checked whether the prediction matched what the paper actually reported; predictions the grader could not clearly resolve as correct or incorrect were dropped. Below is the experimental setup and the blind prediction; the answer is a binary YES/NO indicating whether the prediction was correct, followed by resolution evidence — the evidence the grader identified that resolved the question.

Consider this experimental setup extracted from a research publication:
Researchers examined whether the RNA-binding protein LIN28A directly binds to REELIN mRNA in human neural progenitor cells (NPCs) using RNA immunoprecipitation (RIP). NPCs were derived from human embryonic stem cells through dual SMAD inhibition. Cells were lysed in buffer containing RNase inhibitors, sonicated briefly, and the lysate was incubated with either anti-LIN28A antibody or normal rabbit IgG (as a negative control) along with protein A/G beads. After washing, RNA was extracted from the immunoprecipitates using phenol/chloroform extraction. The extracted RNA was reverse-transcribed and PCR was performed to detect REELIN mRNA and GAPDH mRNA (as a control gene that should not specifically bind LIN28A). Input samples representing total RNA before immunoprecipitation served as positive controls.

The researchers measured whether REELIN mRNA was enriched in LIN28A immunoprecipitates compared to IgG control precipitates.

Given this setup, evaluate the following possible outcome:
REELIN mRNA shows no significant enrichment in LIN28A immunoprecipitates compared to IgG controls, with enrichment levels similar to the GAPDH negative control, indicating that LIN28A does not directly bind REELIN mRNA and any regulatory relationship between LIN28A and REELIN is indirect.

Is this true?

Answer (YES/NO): NO